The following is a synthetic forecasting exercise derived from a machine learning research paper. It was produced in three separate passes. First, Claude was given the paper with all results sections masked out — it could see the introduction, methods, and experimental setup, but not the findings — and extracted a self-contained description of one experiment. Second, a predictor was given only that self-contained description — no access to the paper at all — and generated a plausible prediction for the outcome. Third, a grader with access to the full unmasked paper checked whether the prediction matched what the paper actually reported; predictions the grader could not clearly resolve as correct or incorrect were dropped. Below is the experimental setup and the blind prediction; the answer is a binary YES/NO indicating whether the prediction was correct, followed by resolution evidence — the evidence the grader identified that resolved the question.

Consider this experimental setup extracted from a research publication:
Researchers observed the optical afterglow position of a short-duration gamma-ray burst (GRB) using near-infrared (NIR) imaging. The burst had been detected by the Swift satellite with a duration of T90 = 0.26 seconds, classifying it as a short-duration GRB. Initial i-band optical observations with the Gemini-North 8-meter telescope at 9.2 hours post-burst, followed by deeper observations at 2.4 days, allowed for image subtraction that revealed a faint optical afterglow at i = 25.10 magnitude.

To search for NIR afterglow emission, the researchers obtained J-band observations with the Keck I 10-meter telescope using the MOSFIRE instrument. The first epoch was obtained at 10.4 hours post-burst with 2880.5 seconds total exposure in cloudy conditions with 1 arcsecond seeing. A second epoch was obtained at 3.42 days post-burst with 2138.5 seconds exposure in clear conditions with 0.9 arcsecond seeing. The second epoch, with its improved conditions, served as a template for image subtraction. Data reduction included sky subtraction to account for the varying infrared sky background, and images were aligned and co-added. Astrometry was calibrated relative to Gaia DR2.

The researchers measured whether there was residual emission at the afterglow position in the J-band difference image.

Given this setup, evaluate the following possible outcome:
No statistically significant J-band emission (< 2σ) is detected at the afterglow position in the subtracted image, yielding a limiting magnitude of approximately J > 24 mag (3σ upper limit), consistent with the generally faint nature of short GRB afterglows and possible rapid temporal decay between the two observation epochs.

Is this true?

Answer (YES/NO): NO